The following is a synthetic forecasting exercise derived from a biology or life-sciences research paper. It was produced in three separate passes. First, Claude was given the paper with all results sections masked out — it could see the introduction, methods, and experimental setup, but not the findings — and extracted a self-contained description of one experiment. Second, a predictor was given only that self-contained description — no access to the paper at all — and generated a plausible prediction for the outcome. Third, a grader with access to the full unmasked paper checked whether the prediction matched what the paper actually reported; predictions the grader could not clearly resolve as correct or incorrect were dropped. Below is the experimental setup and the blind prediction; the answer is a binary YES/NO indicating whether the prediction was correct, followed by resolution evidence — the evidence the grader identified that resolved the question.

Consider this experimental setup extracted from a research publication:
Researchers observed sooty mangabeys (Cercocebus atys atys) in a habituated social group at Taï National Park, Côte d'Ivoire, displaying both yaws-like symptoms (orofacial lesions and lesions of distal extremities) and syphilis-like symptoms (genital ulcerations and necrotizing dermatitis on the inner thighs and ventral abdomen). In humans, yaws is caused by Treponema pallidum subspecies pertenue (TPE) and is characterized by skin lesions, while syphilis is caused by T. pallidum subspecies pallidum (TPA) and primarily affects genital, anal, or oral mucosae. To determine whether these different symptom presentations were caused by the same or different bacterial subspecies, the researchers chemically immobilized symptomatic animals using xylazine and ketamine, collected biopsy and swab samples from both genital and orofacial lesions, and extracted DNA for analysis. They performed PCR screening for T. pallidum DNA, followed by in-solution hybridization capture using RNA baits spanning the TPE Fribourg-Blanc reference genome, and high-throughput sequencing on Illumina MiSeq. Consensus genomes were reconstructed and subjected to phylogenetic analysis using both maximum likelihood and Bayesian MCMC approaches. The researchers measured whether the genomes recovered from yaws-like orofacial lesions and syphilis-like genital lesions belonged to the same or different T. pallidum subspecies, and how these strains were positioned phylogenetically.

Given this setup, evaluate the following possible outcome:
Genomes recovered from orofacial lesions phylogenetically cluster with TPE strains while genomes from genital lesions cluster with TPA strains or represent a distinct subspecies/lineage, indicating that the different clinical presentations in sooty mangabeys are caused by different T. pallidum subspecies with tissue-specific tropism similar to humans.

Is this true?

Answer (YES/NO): NO